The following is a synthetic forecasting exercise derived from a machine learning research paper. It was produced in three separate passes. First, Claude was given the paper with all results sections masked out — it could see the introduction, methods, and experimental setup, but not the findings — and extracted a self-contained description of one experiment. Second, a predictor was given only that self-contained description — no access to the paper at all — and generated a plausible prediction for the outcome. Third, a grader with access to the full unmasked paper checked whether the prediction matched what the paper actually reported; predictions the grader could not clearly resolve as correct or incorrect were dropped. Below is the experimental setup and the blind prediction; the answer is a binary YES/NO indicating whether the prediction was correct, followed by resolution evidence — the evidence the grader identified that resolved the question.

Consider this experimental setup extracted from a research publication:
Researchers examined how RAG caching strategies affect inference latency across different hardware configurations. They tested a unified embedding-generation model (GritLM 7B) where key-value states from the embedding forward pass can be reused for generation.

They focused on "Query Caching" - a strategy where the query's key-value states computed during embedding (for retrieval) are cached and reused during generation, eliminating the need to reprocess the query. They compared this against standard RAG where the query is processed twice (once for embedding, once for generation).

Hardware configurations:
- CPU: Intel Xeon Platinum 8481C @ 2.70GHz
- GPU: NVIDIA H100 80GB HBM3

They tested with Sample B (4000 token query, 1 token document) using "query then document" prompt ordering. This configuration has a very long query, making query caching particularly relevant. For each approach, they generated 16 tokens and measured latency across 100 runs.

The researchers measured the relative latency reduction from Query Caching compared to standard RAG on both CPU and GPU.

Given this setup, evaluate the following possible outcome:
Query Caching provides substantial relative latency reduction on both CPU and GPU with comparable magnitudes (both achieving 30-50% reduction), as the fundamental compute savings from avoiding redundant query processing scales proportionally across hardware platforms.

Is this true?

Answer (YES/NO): NO